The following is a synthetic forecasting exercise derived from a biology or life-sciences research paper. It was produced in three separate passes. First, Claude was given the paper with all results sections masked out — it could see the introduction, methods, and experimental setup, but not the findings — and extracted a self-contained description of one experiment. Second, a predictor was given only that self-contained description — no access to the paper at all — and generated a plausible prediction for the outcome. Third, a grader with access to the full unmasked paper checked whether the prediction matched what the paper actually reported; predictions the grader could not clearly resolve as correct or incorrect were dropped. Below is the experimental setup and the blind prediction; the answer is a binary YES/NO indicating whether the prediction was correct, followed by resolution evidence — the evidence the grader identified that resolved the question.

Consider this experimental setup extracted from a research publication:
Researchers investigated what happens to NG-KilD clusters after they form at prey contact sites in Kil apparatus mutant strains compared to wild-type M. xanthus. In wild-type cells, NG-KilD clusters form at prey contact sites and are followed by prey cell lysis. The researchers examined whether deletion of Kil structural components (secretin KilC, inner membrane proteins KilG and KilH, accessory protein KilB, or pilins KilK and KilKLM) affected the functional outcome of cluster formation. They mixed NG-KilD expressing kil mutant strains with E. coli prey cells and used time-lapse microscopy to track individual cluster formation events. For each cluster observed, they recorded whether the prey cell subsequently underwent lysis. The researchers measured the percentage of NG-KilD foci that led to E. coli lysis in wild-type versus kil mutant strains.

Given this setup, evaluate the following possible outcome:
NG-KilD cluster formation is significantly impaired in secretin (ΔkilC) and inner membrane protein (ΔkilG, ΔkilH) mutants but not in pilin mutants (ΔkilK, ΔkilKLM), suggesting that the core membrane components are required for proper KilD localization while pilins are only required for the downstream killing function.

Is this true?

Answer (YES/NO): NO